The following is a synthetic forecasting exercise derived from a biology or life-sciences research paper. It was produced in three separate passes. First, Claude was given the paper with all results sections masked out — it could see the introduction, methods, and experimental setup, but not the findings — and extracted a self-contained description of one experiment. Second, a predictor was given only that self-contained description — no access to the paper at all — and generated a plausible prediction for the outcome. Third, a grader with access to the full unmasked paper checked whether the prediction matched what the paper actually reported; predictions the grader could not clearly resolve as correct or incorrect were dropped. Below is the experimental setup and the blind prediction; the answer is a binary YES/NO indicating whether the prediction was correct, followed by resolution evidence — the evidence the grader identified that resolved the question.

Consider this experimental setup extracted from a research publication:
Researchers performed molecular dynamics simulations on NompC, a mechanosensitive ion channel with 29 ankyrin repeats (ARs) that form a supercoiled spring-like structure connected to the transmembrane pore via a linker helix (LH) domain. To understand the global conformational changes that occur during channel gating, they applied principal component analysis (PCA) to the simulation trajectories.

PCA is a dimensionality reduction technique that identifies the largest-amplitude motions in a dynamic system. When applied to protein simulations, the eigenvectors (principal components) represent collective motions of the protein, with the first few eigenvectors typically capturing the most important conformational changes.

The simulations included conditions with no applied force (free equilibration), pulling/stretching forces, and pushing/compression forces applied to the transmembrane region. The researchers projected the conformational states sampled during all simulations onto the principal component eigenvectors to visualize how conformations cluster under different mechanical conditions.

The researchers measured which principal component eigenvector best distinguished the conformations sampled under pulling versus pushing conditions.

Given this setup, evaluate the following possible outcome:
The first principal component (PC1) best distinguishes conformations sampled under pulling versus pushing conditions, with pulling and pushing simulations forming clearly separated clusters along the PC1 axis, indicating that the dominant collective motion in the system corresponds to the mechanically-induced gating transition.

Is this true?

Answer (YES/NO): NO